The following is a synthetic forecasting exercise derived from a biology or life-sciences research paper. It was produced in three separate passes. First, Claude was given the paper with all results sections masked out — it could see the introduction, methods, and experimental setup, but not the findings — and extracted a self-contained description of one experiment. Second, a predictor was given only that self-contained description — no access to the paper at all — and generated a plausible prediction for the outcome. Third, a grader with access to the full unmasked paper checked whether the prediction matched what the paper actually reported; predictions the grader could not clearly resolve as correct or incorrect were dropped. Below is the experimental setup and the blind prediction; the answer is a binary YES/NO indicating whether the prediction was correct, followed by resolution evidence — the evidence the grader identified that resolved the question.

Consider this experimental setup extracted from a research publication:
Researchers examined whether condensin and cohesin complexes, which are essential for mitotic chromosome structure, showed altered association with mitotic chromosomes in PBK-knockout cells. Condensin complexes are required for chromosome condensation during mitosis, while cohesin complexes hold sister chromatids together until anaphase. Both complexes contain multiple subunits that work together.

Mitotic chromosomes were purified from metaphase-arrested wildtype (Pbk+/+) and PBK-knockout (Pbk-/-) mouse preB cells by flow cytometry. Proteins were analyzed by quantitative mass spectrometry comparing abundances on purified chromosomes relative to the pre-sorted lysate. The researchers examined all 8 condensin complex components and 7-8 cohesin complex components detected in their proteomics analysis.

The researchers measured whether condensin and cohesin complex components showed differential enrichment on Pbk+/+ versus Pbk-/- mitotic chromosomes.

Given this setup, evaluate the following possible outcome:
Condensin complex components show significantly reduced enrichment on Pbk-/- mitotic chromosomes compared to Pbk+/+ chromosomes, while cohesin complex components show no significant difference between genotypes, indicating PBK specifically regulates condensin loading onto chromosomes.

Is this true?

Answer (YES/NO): NO